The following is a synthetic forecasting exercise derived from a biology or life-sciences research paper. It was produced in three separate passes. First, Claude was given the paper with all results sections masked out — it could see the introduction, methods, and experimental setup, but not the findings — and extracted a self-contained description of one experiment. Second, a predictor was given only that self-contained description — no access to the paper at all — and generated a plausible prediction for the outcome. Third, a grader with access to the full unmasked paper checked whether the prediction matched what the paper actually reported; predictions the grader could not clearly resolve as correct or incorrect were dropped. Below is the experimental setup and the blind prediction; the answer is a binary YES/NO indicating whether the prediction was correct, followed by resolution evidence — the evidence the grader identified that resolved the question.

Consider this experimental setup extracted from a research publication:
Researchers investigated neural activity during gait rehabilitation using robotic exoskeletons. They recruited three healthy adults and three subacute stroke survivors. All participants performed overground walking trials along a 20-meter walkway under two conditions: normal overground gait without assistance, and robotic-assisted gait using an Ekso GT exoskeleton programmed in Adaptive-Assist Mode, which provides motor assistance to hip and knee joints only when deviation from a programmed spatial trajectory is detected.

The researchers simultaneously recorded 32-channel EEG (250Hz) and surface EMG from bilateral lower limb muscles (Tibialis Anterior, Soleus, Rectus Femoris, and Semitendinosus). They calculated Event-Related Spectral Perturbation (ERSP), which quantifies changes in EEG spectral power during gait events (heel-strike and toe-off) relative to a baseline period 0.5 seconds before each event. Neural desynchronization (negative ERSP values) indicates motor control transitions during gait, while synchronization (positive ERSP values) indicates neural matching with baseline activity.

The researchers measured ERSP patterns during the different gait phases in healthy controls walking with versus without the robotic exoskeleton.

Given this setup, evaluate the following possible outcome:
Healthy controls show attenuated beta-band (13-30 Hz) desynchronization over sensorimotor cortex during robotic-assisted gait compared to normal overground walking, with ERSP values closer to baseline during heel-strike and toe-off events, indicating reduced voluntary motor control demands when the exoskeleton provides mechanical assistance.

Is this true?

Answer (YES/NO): NO